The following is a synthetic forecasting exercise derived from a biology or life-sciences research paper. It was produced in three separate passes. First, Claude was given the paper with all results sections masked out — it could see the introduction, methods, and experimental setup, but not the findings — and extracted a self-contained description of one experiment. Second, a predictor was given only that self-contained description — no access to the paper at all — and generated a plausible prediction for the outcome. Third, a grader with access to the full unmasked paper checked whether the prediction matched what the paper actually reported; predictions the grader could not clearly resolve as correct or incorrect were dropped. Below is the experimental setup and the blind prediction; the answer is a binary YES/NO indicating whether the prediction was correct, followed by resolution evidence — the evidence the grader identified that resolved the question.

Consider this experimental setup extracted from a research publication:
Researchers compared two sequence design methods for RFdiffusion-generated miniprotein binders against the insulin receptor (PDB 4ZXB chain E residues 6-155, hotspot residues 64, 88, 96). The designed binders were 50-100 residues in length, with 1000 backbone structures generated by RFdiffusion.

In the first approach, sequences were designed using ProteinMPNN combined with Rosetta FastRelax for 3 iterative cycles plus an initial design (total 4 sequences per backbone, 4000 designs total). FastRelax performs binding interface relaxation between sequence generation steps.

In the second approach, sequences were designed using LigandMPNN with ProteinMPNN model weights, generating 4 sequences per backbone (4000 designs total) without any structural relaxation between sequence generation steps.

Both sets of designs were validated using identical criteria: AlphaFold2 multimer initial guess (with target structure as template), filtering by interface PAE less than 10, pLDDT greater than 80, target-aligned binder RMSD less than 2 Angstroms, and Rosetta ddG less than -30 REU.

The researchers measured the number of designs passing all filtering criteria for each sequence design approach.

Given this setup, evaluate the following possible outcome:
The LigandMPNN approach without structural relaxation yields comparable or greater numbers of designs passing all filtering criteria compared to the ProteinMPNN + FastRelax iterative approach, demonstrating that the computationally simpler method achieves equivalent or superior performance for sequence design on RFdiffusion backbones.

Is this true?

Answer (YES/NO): NO